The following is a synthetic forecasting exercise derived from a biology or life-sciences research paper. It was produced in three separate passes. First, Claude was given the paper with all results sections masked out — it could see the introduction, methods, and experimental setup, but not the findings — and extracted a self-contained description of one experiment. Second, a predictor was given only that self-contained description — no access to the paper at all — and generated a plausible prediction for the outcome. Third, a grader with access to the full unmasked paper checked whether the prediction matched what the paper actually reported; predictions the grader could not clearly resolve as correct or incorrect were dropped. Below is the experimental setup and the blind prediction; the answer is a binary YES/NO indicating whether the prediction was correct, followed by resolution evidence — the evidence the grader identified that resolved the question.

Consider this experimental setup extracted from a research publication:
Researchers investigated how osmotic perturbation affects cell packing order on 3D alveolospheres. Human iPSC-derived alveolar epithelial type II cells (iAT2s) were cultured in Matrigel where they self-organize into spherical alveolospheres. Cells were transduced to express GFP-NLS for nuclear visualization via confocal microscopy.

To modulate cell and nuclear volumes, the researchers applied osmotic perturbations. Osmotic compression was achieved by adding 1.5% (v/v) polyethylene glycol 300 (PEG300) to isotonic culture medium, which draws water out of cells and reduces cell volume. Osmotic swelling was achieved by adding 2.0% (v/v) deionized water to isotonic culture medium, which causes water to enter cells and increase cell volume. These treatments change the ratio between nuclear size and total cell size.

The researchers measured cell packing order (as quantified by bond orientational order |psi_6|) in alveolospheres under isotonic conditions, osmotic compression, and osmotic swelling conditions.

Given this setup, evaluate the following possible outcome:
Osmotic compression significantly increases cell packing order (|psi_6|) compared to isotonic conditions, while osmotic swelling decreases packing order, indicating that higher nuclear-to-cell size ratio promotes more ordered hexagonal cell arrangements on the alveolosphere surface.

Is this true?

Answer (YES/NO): YES